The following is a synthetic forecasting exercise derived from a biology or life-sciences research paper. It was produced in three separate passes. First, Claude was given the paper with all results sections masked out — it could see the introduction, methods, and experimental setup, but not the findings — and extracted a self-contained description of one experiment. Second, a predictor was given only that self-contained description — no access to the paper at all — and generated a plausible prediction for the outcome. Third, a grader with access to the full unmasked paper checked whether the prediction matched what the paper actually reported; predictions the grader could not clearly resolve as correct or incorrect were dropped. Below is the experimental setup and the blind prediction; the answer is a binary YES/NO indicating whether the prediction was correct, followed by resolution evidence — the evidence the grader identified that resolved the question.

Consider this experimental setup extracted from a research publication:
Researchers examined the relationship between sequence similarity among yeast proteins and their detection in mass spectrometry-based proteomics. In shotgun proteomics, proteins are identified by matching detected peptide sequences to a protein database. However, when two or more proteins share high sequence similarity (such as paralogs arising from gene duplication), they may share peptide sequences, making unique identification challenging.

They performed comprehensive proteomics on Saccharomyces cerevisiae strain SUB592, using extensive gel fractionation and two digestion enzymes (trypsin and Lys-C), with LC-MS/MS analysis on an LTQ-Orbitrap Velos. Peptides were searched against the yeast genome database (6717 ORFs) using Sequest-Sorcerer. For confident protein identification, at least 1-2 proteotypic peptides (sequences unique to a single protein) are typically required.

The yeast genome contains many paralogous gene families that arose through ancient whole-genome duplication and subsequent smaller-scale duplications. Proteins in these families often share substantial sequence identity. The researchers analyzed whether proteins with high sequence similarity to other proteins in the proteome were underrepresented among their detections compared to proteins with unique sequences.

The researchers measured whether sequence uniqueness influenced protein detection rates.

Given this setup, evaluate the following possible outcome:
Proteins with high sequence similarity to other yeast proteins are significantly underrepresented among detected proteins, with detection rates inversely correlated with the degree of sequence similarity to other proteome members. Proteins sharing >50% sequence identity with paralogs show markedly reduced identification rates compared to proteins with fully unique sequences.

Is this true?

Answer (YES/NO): NO